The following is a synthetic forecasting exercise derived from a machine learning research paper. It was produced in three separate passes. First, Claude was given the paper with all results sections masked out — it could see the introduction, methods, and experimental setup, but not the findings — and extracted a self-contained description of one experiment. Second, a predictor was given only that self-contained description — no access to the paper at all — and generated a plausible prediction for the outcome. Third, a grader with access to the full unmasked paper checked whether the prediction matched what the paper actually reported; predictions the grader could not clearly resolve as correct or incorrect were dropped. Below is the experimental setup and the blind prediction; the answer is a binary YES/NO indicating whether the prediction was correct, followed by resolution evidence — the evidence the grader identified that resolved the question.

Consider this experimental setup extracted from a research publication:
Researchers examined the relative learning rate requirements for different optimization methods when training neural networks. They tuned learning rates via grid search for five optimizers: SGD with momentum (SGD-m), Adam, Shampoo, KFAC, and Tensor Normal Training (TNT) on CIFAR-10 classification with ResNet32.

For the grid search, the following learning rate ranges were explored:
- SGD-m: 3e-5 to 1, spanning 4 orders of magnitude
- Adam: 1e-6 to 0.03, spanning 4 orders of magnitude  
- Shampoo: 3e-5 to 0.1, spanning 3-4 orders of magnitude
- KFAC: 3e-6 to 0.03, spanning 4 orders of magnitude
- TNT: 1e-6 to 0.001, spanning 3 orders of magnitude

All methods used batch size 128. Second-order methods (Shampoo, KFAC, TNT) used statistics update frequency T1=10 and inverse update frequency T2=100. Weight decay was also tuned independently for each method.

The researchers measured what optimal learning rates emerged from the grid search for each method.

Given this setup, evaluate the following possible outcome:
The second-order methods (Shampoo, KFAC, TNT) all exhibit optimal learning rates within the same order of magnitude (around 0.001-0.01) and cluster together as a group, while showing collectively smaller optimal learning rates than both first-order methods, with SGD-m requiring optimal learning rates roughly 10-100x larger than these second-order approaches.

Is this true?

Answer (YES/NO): NO